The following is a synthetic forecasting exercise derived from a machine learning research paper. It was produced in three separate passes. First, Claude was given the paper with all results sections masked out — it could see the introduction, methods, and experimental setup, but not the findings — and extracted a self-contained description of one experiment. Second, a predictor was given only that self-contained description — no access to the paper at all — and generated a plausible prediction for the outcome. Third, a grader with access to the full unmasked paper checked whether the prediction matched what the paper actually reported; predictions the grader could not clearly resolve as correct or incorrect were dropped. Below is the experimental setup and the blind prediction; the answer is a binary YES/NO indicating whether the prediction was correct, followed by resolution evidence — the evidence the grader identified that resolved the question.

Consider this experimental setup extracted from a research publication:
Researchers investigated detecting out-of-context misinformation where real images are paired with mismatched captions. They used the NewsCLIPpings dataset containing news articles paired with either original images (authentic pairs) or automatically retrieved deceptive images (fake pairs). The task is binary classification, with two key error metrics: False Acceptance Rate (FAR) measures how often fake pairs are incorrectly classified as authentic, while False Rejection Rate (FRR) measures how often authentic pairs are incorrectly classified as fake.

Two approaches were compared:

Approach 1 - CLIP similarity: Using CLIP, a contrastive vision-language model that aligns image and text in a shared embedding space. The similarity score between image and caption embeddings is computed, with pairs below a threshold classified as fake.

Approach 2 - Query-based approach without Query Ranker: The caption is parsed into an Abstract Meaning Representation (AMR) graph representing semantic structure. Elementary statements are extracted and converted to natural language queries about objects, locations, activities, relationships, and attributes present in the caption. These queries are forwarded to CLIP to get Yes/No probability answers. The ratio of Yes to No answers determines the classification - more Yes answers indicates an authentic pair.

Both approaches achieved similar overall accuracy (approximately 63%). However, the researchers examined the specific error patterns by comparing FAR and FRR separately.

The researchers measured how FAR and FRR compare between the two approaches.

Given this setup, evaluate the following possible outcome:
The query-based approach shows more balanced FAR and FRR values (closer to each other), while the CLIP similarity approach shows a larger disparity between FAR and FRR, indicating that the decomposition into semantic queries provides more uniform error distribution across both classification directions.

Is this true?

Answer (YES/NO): NO